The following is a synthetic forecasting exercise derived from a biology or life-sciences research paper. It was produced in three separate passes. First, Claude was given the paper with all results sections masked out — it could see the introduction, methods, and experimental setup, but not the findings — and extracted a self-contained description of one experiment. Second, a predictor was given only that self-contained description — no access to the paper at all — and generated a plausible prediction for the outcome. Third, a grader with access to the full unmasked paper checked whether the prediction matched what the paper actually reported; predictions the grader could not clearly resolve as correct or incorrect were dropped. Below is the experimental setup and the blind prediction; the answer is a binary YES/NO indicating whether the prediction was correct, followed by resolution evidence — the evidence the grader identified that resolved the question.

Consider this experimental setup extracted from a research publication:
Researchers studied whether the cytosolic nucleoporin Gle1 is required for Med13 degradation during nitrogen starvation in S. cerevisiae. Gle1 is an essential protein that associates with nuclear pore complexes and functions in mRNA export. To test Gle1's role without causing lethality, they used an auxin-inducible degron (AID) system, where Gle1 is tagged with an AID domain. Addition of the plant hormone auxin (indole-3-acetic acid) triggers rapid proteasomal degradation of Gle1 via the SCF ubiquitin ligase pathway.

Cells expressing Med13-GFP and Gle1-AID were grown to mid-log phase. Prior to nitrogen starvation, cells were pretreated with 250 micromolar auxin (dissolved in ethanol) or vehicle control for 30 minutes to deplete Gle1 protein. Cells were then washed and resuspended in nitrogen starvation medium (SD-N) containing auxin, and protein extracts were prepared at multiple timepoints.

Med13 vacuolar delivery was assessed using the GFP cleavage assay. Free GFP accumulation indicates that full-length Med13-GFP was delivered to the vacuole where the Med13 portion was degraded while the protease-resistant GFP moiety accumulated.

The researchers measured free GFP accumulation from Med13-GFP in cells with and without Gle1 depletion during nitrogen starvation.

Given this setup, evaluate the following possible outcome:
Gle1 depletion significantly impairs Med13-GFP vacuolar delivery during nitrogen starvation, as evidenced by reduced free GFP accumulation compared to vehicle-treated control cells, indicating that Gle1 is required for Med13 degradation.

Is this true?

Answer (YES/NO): YES